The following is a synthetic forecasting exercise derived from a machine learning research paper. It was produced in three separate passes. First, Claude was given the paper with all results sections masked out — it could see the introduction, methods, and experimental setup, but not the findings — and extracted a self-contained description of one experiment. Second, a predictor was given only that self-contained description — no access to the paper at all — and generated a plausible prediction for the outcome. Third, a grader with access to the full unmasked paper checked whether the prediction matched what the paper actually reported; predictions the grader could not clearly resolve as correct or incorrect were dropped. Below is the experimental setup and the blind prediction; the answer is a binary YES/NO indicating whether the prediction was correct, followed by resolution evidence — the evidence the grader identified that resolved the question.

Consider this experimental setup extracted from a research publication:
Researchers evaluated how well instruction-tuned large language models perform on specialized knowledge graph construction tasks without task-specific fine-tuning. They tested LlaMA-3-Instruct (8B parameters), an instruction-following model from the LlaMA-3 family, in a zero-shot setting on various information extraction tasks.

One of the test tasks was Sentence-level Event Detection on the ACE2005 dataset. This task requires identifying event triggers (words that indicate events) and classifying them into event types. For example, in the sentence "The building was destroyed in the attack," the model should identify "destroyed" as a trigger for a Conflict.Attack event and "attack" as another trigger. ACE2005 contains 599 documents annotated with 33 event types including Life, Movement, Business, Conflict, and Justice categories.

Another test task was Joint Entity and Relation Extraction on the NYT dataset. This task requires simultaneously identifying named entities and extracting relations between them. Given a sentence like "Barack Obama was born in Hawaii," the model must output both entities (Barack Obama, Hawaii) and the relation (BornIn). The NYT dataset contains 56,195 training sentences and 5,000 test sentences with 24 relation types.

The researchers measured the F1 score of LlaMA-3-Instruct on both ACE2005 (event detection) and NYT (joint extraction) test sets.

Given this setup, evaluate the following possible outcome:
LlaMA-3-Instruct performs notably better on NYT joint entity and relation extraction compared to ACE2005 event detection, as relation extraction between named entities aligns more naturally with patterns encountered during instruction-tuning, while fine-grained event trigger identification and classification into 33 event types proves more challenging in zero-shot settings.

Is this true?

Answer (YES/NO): NO